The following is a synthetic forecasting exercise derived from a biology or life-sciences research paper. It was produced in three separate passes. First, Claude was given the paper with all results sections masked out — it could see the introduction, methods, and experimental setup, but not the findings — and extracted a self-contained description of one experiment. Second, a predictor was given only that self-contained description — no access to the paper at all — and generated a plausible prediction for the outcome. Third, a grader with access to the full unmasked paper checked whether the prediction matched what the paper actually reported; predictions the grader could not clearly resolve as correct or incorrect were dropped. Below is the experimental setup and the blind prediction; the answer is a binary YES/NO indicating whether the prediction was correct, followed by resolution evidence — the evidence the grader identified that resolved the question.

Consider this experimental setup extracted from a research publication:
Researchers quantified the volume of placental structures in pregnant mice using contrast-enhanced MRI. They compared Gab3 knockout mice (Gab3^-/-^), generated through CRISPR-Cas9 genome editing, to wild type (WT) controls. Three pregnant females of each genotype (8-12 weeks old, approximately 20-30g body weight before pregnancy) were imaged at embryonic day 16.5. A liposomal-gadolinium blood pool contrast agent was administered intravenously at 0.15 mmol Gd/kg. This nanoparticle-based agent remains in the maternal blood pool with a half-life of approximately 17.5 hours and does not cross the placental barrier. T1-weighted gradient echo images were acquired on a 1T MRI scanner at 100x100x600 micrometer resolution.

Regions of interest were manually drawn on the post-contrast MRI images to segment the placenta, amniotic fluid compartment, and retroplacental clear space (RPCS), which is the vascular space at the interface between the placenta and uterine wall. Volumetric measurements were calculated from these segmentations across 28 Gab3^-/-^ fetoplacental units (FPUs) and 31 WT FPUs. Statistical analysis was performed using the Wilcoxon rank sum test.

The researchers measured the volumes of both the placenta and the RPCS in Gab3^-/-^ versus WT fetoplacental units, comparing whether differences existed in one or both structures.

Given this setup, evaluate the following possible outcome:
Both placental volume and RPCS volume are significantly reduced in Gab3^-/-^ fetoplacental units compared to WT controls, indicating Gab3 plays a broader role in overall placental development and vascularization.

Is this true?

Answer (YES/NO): NO